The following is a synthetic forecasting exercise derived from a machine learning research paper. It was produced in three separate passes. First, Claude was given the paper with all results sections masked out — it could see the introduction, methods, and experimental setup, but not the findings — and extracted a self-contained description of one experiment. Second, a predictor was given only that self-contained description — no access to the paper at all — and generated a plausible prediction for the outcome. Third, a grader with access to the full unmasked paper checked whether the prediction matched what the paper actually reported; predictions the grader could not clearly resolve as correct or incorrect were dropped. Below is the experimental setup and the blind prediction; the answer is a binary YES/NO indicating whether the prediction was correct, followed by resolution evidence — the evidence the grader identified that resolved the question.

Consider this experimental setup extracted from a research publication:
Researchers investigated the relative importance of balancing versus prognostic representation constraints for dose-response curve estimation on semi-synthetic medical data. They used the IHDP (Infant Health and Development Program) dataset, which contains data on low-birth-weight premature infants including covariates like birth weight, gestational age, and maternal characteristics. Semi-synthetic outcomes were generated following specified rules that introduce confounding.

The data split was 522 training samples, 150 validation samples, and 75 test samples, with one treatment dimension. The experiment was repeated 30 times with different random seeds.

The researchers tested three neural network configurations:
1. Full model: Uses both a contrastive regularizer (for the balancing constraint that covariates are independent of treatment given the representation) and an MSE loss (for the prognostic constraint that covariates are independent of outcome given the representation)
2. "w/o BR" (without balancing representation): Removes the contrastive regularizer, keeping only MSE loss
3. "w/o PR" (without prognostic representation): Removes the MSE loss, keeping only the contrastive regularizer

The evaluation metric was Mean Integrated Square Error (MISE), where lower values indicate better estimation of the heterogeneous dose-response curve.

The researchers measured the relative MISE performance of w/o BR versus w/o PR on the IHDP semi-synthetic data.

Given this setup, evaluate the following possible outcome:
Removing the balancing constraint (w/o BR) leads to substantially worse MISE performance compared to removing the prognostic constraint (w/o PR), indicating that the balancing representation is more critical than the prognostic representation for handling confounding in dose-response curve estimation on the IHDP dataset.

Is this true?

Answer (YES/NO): NO